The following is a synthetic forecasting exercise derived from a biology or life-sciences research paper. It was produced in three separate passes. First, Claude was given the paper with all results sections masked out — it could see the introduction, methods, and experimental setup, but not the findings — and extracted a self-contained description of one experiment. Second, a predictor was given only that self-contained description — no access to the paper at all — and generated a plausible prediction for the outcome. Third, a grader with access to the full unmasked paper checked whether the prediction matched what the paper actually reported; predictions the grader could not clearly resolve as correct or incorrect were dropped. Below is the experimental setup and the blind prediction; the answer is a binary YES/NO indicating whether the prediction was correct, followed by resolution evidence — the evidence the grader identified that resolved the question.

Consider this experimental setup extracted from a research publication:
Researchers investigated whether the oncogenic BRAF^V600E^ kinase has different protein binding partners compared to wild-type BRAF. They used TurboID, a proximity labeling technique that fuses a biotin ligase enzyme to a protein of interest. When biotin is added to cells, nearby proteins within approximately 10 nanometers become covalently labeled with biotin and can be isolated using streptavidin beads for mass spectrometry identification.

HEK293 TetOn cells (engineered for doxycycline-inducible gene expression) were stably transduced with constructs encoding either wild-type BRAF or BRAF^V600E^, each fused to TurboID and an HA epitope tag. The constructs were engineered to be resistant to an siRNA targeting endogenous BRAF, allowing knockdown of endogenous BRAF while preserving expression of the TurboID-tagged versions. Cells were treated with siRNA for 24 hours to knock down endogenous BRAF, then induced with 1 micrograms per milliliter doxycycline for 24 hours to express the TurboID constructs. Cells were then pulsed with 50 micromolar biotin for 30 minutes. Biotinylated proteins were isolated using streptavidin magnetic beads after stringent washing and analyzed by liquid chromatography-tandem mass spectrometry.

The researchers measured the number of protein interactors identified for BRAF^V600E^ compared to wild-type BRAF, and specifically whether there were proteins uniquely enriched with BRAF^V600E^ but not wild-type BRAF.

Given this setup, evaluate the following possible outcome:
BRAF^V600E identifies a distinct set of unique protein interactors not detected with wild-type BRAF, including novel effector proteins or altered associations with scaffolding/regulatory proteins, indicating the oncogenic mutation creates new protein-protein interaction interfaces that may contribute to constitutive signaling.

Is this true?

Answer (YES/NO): YES